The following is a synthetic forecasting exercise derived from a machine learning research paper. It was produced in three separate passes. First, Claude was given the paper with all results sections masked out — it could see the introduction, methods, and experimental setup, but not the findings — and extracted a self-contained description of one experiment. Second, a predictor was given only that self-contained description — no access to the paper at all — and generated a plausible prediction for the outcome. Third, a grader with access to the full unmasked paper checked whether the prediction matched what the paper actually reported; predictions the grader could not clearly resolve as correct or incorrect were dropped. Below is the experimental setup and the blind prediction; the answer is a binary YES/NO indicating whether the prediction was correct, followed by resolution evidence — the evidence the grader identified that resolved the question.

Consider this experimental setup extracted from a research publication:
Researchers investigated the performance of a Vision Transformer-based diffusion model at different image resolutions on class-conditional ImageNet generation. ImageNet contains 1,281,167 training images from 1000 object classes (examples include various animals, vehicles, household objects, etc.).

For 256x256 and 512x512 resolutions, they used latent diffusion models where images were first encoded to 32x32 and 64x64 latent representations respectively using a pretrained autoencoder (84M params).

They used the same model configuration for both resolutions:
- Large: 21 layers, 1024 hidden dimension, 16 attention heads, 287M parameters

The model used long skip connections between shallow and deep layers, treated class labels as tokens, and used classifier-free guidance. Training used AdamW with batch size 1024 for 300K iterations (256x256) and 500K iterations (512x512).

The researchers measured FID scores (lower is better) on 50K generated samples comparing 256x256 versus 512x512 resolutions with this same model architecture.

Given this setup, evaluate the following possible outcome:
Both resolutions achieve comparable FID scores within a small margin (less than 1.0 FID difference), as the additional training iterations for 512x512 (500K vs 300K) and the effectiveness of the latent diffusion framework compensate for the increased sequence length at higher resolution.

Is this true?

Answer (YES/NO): NO